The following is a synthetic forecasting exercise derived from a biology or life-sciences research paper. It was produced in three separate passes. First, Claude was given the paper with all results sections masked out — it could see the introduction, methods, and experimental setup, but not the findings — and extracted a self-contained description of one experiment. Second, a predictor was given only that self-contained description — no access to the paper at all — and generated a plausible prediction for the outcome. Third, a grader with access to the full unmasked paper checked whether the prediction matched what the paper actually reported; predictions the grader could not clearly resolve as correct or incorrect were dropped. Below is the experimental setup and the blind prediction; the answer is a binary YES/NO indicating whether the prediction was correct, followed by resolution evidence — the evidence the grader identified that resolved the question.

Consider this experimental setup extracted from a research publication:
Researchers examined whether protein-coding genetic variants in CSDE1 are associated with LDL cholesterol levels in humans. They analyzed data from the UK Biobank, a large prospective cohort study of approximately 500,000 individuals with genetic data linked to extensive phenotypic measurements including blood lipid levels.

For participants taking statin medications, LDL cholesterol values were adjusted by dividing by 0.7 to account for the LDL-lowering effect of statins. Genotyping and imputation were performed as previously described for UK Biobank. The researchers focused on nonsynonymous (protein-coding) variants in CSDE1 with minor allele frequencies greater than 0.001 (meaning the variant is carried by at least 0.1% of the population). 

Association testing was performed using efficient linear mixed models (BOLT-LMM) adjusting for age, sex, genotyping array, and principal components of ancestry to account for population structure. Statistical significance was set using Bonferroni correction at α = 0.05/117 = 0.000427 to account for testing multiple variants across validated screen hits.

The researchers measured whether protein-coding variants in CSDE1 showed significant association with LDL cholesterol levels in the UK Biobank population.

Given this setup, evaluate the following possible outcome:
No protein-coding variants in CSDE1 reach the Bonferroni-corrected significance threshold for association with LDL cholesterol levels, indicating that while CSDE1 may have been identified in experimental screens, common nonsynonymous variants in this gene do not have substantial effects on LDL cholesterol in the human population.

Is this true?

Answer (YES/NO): YES